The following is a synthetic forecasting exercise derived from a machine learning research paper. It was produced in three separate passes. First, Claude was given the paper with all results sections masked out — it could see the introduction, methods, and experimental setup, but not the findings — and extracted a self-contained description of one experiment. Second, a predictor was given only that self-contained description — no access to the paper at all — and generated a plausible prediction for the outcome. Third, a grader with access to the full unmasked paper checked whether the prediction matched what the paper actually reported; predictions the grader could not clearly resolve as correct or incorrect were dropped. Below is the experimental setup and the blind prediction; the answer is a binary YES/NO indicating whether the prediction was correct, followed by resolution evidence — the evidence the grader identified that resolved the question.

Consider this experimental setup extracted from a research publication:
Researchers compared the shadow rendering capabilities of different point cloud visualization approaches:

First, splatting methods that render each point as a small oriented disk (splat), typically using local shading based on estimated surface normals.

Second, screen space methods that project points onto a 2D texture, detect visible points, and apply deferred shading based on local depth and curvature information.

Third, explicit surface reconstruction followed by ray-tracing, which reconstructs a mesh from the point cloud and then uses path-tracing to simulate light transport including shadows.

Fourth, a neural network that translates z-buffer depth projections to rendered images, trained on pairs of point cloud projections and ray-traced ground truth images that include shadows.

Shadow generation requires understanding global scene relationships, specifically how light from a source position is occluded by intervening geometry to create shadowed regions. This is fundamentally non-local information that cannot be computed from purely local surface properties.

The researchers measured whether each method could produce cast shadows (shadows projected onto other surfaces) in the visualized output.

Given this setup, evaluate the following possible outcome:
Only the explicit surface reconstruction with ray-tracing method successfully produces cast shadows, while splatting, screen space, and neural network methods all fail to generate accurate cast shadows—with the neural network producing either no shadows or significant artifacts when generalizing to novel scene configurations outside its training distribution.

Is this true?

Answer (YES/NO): NO